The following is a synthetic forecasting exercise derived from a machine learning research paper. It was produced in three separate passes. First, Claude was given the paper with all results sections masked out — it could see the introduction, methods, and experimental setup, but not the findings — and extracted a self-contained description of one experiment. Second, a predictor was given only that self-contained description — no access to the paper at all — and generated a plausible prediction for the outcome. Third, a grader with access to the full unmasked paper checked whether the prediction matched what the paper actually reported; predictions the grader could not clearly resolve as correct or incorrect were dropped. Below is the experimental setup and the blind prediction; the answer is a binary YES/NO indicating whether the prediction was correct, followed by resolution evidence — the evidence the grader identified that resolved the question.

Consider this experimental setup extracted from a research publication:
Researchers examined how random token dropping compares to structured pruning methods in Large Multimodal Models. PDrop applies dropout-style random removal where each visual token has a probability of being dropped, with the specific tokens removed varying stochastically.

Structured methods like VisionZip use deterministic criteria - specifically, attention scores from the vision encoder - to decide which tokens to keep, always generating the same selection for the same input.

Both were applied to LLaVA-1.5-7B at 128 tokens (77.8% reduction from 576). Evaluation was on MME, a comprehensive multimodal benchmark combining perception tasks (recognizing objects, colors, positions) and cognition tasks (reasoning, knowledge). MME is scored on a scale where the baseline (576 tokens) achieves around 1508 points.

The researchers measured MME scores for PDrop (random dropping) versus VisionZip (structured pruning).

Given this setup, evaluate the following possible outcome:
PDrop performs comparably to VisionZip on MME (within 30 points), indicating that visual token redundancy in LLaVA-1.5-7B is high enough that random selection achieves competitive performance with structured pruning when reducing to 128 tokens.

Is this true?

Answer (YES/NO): NO